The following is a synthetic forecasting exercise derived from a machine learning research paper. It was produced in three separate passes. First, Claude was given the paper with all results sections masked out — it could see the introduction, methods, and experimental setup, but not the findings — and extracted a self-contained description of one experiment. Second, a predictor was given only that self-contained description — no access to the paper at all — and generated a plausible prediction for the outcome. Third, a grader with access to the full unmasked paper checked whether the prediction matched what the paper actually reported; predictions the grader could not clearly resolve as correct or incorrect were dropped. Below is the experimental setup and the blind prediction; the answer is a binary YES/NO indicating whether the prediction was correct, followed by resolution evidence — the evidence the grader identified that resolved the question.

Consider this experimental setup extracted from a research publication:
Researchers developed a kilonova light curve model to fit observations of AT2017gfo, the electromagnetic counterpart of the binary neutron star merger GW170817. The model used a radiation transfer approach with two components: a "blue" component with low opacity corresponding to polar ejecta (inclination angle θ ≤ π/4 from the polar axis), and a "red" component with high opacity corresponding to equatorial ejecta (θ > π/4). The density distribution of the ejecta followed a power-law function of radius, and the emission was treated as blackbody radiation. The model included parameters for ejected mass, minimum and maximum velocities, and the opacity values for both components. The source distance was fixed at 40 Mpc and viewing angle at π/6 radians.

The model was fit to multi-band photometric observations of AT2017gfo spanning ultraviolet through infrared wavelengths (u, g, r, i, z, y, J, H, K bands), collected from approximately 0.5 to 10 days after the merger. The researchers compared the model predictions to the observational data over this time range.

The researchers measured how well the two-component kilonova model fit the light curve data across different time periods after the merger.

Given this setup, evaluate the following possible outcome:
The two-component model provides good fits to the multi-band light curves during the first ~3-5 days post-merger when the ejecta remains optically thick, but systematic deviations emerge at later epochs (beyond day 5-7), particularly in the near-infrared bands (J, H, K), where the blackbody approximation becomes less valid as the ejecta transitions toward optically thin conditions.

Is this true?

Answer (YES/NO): NO